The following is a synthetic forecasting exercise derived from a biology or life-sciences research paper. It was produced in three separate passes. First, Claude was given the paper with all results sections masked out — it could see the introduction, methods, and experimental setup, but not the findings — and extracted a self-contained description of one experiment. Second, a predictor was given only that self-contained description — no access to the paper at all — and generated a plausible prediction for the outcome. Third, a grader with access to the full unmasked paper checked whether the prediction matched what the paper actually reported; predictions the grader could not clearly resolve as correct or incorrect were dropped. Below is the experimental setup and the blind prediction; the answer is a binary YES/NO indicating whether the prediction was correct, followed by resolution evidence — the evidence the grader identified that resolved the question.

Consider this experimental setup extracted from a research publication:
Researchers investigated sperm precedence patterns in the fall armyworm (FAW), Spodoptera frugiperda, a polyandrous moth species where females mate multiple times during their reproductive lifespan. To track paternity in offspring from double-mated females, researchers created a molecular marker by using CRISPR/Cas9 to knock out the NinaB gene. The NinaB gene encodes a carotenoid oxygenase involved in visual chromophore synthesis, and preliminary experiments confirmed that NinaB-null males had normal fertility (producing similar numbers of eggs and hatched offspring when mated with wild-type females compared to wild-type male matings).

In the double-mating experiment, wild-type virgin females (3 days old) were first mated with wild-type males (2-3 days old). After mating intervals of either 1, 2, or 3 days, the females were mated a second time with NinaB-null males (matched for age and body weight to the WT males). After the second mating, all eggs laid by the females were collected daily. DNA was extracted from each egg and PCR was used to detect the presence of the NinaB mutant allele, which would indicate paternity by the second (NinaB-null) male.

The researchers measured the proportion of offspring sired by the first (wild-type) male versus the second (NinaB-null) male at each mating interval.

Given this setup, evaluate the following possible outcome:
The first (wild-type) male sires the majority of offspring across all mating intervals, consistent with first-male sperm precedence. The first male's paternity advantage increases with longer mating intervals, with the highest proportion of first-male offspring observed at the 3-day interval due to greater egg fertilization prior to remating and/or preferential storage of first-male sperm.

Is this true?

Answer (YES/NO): NO